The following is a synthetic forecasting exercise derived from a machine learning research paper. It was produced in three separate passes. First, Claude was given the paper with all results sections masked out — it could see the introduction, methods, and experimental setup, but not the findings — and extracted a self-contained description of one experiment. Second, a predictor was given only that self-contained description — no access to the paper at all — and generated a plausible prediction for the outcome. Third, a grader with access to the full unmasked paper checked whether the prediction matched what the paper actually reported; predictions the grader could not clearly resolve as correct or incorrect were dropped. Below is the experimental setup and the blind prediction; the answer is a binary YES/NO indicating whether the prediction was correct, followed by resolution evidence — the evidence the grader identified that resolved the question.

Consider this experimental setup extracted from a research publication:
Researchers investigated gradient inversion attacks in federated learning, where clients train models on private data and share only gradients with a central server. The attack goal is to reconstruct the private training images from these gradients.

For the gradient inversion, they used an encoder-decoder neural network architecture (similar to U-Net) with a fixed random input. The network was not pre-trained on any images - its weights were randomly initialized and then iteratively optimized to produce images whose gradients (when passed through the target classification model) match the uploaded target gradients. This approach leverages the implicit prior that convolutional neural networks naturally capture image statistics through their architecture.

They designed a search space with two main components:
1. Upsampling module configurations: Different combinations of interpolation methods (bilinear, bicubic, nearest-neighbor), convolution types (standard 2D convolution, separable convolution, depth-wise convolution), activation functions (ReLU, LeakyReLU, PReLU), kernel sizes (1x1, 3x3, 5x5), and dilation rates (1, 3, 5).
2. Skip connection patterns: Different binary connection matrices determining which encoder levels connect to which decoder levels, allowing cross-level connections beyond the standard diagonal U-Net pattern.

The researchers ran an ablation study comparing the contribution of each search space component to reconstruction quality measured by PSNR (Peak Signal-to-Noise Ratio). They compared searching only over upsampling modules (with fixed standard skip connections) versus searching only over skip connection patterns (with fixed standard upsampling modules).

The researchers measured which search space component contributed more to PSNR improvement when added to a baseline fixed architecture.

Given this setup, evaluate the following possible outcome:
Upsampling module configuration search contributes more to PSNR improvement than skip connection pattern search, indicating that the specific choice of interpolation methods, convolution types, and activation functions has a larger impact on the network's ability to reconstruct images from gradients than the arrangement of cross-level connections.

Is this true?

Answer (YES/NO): NO